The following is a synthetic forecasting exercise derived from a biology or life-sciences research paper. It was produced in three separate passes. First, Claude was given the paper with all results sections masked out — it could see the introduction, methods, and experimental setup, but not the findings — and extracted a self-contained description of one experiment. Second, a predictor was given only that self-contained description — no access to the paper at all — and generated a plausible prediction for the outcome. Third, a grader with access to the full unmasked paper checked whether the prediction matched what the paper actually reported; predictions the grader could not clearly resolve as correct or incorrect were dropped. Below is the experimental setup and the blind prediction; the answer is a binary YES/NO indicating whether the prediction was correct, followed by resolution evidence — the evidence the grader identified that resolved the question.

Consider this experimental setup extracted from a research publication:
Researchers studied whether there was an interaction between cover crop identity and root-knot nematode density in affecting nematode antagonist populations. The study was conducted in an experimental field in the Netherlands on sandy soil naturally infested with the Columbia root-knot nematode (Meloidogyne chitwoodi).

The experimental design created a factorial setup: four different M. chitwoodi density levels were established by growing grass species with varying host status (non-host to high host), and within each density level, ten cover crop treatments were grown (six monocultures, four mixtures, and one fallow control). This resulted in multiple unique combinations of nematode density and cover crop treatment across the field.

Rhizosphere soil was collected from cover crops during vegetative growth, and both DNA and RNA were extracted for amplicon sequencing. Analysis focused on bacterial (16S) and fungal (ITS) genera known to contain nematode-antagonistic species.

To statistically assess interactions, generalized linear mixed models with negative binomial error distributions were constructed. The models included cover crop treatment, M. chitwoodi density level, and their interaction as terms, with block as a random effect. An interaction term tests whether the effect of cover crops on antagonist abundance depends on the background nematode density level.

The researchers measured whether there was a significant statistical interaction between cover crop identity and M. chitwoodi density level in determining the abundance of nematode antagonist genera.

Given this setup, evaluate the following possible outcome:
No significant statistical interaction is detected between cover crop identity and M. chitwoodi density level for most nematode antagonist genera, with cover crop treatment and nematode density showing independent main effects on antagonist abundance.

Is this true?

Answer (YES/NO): YES